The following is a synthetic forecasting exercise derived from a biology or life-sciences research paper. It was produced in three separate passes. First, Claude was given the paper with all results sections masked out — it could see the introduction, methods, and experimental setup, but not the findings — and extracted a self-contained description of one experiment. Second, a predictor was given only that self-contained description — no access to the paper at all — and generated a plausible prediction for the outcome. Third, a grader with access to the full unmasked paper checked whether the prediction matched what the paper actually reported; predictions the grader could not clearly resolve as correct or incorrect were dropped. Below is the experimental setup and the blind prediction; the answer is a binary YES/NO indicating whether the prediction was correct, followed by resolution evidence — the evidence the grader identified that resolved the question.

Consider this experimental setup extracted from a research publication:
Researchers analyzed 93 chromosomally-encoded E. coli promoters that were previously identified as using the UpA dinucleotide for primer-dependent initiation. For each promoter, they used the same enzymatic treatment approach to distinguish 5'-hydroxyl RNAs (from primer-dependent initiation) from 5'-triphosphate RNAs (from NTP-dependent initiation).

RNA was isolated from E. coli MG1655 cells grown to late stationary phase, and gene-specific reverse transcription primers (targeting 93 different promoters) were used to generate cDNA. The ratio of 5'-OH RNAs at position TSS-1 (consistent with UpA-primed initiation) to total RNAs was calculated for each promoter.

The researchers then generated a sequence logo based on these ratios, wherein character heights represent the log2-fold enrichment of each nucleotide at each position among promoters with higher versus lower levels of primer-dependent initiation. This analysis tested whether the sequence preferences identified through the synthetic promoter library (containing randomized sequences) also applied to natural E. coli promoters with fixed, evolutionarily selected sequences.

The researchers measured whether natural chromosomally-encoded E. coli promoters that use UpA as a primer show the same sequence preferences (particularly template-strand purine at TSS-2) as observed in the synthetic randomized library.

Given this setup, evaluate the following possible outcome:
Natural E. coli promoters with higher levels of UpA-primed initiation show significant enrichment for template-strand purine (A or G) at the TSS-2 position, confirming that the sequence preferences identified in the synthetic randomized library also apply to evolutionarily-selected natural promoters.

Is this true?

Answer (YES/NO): YES